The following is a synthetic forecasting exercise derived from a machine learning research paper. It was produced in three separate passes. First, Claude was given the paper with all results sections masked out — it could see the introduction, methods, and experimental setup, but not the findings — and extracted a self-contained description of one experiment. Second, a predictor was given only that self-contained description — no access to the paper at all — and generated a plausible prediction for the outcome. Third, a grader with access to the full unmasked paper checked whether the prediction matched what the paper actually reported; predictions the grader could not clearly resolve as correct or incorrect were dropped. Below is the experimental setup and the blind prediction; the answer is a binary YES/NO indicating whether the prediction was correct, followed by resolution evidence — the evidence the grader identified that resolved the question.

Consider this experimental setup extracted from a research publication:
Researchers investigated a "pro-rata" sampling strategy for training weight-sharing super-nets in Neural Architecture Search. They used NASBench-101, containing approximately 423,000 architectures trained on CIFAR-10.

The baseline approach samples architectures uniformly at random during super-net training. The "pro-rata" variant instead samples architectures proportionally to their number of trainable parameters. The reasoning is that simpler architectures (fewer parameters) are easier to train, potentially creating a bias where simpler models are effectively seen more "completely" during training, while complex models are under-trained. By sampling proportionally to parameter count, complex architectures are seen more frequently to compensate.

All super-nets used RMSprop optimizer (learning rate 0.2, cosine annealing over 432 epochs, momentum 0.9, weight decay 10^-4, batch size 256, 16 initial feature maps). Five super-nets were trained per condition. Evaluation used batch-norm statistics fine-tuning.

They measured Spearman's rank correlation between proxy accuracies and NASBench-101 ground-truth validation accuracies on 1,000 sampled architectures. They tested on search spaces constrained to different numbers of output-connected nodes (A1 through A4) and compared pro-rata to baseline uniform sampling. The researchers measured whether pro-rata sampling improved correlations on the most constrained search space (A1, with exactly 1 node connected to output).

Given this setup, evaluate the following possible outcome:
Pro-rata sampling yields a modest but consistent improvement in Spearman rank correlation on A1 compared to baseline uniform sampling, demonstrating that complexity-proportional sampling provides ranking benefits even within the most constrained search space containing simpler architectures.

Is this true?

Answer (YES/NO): YES